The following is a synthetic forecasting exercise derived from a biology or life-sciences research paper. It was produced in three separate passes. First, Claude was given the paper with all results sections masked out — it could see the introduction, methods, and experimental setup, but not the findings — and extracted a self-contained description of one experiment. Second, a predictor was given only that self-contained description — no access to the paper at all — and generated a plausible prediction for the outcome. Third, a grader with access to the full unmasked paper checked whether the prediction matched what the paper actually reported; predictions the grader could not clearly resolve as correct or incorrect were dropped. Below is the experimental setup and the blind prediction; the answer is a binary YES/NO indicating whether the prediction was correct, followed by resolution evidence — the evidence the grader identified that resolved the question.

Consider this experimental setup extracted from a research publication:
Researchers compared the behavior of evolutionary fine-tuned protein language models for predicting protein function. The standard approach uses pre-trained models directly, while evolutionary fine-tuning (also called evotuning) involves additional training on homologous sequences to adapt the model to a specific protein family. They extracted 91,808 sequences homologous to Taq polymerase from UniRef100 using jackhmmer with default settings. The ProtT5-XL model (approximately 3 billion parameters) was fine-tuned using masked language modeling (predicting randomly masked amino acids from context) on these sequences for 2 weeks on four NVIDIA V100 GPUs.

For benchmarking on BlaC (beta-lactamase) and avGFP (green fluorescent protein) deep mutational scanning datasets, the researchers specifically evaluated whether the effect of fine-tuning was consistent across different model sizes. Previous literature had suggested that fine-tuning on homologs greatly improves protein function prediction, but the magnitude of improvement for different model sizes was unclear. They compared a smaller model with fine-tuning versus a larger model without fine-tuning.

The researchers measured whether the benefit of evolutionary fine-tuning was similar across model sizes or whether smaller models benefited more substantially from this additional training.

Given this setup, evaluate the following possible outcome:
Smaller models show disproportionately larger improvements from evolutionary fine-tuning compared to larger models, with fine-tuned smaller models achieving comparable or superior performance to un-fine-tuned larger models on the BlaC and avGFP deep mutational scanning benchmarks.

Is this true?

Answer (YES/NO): YES